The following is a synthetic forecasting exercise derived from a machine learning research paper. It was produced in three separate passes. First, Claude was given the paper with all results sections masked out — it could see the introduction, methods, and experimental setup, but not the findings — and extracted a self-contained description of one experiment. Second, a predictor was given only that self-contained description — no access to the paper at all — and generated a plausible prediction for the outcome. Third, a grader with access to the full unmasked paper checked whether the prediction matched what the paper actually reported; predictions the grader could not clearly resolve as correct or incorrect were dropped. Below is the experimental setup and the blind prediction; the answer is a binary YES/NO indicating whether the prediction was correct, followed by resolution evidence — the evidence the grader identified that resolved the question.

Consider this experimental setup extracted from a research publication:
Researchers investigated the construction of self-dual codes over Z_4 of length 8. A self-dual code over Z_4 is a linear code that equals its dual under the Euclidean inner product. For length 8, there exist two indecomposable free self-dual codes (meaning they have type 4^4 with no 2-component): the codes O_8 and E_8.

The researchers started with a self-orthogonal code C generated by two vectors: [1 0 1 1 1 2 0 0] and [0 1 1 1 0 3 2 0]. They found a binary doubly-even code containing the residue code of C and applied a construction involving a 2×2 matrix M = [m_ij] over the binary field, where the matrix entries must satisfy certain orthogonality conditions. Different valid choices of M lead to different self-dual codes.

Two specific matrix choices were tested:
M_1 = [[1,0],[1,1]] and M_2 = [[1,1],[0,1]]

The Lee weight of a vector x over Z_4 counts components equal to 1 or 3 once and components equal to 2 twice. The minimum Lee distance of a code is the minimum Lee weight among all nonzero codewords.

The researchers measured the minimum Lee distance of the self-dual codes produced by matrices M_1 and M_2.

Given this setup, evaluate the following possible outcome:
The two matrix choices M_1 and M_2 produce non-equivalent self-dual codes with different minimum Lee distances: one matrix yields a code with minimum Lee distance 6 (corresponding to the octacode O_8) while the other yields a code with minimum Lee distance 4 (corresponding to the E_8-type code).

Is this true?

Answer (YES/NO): YES